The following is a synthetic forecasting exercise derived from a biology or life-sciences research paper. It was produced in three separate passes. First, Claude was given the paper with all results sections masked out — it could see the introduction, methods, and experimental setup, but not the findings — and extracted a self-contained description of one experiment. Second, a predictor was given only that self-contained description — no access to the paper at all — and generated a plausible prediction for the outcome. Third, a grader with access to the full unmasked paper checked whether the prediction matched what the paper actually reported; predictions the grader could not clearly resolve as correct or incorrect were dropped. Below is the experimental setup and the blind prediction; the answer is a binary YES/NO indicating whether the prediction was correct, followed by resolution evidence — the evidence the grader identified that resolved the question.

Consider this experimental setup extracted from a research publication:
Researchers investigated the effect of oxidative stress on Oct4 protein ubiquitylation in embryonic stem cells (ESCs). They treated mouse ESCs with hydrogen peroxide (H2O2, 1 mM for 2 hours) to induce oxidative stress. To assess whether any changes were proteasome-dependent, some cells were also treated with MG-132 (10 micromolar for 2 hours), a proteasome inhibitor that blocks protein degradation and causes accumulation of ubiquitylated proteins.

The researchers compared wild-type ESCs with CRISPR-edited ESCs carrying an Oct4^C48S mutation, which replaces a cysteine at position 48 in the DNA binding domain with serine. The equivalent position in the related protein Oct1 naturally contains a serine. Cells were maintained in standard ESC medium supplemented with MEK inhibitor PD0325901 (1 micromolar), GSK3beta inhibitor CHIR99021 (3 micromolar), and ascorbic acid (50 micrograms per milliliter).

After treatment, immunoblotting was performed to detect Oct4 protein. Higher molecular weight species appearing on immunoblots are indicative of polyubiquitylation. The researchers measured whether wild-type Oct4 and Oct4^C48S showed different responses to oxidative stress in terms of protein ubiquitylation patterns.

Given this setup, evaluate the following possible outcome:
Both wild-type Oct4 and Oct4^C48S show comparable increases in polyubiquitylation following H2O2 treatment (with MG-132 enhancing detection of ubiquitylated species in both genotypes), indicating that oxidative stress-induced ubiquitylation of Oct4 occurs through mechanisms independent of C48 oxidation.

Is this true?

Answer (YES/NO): NO